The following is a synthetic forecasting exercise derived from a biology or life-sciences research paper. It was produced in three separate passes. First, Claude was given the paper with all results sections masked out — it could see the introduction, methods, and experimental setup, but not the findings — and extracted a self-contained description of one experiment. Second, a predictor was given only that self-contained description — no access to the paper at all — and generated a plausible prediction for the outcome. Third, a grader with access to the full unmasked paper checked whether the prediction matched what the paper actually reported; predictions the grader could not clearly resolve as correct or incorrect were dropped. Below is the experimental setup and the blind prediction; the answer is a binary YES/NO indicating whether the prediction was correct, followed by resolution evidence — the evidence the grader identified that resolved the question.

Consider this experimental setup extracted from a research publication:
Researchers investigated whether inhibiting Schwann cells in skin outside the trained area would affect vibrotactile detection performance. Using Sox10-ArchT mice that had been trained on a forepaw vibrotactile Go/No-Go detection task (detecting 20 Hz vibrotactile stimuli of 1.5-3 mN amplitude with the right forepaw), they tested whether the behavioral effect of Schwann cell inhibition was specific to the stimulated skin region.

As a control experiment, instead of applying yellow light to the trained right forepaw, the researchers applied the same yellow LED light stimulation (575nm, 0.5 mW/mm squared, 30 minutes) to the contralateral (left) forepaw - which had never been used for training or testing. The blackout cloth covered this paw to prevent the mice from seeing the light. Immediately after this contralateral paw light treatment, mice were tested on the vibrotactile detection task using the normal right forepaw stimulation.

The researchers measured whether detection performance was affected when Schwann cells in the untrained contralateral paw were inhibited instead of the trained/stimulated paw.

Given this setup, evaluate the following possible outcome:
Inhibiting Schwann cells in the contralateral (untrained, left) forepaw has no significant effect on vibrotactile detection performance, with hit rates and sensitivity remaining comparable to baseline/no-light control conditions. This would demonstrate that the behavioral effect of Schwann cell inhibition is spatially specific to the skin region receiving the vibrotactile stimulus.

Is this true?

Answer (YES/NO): YES